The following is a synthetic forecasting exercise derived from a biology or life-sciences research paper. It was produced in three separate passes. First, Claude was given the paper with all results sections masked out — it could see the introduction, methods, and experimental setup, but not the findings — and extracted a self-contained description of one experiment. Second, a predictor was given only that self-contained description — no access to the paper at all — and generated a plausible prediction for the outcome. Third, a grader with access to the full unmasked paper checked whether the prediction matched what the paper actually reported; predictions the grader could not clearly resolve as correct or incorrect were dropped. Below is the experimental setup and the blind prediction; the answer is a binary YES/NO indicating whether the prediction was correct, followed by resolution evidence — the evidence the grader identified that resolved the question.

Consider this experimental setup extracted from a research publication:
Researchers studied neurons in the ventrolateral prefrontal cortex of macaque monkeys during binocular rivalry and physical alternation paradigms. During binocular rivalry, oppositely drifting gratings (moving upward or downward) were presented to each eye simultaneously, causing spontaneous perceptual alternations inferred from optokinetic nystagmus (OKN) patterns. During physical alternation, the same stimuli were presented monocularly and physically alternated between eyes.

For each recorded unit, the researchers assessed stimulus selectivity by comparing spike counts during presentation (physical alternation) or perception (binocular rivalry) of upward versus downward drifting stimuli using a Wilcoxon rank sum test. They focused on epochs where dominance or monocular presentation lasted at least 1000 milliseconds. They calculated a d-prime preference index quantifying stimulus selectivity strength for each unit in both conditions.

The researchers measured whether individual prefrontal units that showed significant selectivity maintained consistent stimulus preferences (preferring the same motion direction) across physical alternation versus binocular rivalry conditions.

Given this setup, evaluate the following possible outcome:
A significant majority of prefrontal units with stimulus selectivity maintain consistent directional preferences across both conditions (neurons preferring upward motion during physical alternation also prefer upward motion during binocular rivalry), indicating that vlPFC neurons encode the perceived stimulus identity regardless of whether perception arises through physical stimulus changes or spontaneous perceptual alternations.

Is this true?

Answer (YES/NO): YES